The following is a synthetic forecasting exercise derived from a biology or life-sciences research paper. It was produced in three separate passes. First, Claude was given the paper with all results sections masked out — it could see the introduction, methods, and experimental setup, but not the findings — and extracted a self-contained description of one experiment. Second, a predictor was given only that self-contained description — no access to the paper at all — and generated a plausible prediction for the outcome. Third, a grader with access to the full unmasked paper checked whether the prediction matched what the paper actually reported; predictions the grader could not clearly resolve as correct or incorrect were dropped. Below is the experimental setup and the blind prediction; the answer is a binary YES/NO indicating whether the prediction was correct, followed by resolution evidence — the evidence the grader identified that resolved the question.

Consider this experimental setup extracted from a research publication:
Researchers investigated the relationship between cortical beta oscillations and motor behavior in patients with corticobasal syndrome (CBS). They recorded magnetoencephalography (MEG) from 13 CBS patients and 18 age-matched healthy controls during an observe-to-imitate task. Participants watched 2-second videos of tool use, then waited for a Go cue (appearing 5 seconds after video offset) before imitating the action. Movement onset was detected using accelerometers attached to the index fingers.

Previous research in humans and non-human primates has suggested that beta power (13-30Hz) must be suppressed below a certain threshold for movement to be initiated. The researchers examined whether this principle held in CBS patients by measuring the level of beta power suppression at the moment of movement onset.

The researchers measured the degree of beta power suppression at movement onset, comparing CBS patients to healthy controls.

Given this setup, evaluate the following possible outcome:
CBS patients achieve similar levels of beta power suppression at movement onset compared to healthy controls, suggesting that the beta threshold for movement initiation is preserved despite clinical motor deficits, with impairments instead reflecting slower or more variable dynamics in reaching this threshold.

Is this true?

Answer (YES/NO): YES